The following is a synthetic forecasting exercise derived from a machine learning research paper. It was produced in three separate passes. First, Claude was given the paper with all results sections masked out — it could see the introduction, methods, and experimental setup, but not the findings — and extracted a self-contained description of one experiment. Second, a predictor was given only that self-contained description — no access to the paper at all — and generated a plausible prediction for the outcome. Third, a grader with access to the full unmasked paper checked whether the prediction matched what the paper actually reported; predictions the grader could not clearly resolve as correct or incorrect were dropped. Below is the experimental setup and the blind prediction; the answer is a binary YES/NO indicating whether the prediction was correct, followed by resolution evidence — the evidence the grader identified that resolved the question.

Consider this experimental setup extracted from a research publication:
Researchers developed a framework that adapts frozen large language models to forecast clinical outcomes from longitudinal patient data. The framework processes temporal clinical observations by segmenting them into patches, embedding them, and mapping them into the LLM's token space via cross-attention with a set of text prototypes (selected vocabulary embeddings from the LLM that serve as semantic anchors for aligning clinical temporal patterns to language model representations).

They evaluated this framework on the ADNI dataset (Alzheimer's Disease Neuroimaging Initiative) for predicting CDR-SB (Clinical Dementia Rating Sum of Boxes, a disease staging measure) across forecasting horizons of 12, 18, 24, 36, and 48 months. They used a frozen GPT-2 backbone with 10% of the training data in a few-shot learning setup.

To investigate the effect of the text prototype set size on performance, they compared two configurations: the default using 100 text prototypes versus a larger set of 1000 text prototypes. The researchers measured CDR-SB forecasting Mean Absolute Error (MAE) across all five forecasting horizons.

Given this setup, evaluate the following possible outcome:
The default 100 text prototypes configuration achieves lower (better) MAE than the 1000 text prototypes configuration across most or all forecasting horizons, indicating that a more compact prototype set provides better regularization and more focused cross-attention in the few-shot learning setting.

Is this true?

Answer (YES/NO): YES